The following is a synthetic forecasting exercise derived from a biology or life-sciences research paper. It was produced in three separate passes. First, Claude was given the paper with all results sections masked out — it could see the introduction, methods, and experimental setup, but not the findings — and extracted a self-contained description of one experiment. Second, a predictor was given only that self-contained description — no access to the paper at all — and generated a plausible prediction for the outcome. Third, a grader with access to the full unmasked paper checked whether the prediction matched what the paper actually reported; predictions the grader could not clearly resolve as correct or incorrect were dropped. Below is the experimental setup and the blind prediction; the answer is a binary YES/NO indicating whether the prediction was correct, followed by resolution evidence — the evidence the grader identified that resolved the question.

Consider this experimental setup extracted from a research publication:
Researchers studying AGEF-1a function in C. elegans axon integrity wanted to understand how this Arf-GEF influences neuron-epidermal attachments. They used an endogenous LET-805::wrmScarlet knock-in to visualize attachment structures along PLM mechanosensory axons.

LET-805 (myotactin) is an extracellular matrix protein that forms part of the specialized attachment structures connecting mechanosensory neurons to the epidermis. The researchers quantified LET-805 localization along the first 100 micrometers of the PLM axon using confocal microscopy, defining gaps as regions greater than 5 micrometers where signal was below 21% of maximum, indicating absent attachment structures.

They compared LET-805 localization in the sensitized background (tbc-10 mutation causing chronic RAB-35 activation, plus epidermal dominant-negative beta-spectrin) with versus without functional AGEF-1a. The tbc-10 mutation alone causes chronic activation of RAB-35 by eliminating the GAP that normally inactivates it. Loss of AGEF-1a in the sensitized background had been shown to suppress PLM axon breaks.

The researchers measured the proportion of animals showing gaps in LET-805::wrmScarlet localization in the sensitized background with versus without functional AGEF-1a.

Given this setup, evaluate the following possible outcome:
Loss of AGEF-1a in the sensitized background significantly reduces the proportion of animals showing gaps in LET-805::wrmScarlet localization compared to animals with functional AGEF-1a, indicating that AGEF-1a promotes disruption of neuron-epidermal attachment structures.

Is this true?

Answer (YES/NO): YES